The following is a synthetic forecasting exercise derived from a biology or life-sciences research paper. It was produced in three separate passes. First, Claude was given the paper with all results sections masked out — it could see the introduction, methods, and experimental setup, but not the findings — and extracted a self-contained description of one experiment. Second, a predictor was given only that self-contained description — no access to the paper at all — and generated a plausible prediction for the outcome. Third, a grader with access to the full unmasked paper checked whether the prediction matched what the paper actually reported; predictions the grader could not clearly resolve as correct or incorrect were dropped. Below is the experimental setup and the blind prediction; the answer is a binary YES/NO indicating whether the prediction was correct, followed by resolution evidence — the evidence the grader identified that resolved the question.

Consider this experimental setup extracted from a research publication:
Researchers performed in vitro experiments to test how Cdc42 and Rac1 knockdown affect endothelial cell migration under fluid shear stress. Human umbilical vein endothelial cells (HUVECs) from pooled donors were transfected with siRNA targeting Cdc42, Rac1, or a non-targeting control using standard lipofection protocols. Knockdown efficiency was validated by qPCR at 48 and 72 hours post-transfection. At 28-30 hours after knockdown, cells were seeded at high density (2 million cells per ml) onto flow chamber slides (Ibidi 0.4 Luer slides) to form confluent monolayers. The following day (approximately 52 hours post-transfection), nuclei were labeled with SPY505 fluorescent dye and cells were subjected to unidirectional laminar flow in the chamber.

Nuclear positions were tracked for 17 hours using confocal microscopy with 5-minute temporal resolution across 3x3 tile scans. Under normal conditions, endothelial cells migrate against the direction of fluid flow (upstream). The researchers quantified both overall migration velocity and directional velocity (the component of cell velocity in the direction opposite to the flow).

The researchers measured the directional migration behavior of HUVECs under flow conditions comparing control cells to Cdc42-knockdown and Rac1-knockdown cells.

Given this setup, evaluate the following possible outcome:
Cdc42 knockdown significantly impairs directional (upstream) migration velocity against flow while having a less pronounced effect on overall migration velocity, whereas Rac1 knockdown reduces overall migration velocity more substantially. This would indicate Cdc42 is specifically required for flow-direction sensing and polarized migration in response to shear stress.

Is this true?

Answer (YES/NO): NO